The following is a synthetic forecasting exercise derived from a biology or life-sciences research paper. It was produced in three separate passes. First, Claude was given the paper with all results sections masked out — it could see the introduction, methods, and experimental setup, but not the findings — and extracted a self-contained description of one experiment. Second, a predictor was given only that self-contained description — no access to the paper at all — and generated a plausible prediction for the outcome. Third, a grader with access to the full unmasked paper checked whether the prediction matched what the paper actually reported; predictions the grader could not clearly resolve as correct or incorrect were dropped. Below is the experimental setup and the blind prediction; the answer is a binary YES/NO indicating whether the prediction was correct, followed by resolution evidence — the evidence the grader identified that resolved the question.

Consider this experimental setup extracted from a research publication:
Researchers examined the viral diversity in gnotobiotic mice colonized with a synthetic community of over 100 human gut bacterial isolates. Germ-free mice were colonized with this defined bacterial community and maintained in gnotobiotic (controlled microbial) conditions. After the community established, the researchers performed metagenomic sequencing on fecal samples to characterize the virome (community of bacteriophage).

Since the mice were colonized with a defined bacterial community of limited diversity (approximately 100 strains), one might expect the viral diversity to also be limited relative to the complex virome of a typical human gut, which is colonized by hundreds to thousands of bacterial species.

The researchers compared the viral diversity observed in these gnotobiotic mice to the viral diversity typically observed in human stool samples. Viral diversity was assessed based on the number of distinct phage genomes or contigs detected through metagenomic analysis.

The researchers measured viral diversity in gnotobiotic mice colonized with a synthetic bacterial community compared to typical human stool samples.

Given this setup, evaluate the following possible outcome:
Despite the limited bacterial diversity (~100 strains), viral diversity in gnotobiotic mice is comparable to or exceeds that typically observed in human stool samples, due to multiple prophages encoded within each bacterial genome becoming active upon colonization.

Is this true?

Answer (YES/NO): NO